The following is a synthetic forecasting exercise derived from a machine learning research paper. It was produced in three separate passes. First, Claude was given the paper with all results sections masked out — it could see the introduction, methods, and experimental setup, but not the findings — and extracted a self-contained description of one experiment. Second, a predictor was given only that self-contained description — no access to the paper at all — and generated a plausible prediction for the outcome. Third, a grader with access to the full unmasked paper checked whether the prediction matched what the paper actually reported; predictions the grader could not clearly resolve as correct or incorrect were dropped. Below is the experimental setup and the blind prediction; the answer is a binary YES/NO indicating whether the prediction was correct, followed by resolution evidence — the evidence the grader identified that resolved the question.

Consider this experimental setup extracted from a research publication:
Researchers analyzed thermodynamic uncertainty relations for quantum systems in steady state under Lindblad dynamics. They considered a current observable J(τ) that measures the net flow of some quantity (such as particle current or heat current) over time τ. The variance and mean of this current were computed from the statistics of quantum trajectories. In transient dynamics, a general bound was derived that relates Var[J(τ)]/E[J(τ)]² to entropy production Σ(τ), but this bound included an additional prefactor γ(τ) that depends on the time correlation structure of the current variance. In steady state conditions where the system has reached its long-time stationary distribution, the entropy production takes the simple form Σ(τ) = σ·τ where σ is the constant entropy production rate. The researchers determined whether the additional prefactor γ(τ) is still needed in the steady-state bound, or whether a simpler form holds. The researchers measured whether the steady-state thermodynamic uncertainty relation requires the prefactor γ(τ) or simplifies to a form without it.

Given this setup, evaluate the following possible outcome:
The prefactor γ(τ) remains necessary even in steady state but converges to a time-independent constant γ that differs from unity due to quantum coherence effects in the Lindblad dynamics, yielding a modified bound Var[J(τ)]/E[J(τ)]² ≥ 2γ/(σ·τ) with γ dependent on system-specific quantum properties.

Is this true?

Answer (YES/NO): NO